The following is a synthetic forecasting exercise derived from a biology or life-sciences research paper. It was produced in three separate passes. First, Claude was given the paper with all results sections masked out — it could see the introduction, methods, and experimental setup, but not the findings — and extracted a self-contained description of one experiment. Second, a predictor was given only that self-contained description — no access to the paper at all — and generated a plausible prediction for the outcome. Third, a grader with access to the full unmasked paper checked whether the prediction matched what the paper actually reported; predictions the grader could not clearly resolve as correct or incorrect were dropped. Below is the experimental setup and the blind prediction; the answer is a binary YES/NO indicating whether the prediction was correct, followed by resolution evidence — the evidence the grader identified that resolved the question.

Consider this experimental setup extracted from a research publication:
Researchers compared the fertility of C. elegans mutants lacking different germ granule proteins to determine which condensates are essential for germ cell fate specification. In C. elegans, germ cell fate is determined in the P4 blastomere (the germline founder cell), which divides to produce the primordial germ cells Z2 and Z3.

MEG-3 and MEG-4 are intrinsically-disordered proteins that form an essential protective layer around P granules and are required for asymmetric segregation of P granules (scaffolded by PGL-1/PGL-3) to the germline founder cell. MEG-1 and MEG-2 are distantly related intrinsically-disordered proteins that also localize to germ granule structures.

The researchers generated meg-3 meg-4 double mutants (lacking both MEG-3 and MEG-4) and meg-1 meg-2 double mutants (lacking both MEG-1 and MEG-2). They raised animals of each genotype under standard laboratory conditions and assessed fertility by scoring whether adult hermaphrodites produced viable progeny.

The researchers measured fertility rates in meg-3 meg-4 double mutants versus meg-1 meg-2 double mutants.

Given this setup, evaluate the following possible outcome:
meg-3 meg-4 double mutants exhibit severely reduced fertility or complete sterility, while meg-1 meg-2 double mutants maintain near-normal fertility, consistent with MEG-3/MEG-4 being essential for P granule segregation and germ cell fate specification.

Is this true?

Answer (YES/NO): NO